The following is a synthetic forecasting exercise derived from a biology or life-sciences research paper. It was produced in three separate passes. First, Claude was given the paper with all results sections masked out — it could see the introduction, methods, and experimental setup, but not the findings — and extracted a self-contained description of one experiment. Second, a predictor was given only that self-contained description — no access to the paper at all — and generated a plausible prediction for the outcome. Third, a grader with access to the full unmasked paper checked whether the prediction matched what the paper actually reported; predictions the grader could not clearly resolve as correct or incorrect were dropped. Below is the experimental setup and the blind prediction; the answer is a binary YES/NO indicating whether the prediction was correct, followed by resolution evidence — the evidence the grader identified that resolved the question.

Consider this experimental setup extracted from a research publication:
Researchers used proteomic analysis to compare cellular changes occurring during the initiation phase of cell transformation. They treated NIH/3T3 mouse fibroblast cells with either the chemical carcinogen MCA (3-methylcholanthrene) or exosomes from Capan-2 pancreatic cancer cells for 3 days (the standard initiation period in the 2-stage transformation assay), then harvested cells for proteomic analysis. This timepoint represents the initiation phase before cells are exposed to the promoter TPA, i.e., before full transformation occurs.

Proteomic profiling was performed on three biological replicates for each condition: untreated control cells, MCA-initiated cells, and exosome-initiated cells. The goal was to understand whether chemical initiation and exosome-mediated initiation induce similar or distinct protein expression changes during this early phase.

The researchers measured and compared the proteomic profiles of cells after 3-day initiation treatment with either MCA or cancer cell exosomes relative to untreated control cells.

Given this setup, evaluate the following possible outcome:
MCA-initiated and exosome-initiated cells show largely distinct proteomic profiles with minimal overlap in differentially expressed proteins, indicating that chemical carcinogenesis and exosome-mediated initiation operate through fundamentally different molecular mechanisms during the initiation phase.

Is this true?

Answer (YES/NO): NO